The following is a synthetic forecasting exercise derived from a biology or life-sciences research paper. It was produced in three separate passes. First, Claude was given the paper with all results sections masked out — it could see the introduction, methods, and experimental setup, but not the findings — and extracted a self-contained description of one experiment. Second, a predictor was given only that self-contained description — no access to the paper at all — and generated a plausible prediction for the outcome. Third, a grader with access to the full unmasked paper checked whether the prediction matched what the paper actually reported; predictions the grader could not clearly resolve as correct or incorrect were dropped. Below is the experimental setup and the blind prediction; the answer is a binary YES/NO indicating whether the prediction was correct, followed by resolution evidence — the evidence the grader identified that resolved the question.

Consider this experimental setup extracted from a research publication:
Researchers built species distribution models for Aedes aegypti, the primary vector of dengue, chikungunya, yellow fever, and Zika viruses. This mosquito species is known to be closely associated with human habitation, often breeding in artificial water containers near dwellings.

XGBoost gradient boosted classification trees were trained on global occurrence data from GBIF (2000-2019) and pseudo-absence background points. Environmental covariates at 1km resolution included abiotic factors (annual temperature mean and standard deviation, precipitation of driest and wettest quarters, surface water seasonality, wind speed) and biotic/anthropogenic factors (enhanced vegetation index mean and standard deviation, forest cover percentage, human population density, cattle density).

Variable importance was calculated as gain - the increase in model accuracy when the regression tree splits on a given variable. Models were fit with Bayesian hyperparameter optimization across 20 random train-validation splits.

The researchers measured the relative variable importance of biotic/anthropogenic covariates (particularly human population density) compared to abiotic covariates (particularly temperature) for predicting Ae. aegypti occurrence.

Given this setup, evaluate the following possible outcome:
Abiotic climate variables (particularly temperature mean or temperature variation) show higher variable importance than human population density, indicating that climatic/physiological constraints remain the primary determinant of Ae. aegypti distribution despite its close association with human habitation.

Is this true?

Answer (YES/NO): YES